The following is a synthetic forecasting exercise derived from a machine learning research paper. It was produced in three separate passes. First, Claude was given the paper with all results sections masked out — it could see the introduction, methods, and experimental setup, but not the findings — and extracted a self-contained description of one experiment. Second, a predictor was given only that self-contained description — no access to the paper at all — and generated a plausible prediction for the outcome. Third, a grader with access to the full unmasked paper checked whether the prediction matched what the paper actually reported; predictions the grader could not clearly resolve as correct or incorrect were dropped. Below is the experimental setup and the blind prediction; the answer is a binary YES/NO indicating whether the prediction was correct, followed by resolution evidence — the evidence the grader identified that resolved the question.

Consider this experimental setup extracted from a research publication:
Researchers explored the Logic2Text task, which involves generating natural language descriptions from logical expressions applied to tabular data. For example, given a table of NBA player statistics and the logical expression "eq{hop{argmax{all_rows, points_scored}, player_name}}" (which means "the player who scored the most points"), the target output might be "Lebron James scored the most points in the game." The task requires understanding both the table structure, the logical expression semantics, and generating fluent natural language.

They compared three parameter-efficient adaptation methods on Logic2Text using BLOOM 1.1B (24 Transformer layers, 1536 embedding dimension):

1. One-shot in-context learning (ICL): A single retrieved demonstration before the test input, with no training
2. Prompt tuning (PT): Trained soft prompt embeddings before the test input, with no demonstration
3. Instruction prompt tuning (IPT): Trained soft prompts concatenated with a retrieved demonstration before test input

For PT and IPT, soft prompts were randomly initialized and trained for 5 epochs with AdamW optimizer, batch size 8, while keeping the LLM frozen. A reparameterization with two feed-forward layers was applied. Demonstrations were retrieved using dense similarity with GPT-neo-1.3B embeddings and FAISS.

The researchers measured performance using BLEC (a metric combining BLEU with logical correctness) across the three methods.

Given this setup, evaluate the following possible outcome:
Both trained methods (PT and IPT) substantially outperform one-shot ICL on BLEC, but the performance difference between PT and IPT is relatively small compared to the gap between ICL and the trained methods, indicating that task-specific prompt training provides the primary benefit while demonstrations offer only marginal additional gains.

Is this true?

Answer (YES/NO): YES